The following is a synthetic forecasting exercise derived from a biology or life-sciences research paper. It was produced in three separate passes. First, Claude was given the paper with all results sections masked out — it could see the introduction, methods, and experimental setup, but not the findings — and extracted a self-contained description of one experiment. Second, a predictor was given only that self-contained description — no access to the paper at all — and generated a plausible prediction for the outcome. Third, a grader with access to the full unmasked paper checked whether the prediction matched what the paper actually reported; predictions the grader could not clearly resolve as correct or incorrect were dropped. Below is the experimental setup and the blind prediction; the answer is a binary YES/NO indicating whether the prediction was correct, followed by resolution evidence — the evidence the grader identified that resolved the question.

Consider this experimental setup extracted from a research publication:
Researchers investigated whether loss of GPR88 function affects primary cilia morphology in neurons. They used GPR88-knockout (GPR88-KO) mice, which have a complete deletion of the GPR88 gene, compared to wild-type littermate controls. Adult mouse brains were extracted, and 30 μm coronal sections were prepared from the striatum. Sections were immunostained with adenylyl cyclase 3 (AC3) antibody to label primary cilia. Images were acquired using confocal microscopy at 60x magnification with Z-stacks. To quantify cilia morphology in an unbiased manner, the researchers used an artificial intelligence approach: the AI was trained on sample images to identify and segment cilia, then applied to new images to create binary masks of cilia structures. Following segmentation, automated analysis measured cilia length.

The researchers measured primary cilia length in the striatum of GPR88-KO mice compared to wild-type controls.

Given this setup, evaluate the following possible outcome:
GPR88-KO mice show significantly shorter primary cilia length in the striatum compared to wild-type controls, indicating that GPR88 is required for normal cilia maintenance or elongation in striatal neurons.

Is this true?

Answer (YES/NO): NO